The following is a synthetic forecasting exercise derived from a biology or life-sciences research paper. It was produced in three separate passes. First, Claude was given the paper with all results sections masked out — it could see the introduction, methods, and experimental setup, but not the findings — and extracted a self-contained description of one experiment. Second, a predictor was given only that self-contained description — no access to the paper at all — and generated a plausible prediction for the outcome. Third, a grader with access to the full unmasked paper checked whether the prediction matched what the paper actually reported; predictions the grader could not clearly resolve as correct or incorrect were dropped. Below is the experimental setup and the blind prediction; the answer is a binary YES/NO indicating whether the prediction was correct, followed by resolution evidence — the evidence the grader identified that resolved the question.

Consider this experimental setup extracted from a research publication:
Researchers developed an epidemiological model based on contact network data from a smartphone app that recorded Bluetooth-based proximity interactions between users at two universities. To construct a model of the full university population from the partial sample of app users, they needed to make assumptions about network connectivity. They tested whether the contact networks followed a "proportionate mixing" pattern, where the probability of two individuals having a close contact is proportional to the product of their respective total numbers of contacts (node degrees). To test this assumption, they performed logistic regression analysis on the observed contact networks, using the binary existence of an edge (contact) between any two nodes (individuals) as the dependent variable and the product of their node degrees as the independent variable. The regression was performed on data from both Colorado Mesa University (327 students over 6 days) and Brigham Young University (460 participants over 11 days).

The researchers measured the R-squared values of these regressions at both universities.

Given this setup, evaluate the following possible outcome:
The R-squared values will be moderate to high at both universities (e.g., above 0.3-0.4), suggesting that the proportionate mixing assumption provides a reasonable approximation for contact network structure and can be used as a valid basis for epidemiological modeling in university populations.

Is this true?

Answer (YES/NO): NO